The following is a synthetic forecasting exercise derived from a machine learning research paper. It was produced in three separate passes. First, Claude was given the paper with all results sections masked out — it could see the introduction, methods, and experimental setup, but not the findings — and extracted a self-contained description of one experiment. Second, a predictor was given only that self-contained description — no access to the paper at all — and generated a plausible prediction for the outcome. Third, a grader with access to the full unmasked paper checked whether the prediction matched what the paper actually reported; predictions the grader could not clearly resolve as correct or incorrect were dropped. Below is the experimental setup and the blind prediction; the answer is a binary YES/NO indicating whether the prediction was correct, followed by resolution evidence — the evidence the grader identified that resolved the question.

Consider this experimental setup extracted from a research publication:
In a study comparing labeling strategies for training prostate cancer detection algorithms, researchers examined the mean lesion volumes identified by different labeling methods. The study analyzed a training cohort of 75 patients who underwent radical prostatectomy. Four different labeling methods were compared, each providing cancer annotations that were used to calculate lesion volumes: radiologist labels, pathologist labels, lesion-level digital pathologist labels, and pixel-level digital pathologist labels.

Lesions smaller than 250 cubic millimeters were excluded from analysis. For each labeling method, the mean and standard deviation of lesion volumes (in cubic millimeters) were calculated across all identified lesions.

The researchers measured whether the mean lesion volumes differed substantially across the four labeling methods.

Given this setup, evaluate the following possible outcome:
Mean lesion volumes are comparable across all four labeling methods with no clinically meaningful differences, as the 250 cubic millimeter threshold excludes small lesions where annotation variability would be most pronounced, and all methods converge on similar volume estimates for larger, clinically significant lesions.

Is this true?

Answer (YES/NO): NO